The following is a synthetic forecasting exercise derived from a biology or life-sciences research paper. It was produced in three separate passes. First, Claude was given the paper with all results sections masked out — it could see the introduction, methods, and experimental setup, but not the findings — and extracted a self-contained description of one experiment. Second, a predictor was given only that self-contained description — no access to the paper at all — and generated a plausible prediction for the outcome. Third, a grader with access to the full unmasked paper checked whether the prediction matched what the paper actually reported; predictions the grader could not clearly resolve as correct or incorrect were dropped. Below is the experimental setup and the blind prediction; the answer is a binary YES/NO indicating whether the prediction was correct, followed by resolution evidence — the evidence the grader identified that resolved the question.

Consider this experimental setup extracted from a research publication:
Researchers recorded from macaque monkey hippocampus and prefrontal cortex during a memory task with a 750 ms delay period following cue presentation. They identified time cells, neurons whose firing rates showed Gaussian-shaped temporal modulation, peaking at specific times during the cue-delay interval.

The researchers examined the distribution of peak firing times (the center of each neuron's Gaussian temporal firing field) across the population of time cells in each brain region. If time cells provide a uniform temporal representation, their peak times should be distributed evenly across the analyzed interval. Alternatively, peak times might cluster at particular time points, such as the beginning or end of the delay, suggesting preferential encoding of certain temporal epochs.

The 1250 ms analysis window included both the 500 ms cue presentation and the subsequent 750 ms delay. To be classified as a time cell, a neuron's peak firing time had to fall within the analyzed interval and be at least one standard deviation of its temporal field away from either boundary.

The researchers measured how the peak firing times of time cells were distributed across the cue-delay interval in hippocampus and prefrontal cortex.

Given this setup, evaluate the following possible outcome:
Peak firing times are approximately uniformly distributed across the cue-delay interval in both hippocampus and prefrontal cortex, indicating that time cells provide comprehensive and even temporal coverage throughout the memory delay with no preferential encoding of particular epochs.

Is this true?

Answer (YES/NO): NO